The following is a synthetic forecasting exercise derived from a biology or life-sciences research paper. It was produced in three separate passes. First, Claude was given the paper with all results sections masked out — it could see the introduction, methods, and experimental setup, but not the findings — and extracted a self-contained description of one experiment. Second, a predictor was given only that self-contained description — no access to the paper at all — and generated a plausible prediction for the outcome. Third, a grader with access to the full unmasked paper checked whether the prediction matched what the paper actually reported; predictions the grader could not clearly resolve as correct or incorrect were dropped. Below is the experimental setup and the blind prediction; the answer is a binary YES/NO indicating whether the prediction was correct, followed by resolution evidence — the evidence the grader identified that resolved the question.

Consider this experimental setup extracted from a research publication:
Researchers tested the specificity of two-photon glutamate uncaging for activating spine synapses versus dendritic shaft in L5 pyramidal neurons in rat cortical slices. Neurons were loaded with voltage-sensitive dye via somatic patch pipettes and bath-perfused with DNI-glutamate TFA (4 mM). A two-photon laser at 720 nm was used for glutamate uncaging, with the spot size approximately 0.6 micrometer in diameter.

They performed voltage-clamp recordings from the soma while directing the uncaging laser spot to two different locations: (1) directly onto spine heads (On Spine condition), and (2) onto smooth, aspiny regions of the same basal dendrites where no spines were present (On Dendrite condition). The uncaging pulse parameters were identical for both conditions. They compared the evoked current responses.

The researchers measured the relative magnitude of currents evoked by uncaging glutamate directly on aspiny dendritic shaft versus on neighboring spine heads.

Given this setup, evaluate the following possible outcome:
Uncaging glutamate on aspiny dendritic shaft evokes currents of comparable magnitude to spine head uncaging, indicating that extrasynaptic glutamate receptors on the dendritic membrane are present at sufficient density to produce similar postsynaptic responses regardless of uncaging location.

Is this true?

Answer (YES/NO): NO